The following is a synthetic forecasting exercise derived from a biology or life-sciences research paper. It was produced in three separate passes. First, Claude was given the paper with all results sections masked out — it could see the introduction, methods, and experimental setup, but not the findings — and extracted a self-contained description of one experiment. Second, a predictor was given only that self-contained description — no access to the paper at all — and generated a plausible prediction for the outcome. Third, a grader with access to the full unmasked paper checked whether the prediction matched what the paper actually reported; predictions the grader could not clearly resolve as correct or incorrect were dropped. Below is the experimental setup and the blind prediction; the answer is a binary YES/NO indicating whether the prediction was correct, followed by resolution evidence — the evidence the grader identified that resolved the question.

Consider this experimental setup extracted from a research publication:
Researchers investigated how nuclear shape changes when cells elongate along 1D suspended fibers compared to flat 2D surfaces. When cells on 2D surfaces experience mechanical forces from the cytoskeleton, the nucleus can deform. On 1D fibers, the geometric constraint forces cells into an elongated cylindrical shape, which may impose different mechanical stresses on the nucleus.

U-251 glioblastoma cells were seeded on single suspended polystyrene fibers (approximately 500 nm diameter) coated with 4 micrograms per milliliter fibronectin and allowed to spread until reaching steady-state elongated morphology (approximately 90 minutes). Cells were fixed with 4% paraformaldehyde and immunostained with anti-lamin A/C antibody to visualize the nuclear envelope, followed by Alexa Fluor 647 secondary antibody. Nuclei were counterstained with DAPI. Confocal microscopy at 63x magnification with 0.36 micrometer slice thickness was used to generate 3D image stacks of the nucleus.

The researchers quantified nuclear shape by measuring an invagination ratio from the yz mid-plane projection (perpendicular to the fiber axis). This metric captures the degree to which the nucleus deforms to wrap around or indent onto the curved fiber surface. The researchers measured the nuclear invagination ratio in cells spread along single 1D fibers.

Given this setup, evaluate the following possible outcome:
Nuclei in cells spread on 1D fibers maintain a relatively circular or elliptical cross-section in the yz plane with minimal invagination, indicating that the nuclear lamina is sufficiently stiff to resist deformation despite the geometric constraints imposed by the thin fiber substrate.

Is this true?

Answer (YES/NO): NO